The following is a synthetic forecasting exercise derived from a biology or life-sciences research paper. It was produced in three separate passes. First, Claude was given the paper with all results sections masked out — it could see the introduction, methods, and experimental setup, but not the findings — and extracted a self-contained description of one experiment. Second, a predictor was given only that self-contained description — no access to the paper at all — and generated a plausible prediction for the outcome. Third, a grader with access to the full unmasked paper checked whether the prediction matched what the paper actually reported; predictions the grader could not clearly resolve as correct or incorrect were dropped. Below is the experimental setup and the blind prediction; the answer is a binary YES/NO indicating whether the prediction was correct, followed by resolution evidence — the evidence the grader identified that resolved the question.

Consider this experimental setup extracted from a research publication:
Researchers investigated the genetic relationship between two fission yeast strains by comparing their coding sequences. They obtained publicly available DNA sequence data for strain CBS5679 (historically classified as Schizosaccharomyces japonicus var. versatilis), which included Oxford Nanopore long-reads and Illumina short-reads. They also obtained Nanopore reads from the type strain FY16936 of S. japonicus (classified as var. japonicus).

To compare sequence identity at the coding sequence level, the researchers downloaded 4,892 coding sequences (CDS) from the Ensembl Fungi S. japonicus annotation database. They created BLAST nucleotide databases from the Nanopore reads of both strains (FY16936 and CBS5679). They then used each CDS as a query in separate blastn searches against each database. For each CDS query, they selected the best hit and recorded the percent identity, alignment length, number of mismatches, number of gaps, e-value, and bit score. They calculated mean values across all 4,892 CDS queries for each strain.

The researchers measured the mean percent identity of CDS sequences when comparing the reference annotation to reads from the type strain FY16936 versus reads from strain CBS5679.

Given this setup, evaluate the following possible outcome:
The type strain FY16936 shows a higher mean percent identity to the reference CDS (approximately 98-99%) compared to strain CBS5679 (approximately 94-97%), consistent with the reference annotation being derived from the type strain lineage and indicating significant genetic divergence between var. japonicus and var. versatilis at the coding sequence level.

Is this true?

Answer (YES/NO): NO